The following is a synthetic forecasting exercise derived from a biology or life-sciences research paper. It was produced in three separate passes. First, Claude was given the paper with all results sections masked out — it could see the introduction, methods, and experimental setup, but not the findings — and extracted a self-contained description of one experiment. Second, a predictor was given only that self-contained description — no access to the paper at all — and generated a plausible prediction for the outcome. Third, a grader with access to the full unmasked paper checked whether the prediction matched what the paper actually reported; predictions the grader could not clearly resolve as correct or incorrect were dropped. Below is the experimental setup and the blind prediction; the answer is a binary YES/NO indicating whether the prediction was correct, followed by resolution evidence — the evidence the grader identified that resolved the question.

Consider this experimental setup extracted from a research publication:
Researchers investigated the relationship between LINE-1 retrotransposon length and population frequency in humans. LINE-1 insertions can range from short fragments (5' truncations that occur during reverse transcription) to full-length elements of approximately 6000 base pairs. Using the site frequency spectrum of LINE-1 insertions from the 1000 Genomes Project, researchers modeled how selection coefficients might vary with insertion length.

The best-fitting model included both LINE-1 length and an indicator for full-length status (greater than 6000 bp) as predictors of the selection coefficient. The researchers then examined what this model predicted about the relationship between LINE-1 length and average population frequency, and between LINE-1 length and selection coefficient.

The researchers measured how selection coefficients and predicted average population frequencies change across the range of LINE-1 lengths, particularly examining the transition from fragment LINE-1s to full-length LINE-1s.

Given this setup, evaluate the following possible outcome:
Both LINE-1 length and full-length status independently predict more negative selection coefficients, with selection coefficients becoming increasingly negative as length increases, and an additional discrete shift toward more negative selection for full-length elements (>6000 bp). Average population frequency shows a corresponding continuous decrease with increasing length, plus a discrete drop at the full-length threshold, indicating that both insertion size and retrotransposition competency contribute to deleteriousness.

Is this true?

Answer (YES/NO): NO